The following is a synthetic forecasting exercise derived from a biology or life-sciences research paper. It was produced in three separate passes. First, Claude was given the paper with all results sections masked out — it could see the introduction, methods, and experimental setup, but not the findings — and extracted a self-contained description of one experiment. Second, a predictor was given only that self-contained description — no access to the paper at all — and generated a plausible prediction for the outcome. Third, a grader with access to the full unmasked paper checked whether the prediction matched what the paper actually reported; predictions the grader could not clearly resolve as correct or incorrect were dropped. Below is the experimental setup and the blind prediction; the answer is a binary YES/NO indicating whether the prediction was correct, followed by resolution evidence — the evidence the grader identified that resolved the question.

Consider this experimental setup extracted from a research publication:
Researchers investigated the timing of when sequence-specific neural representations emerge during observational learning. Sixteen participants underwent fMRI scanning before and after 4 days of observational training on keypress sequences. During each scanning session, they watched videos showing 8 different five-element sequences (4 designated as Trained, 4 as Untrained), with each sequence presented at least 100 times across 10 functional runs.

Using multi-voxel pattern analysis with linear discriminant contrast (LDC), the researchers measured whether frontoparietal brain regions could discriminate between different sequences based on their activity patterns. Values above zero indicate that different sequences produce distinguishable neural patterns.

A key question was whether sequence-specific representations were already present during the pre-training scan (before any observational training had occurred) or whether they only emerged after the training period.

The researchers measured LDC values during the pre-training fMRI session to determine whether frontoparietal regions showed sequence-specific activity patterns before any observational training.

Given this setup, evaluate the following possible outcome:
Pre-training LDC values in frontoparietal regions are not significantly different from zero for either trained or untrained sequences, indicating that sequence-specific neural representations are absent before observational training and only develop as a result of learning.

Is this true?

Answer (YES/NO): NO